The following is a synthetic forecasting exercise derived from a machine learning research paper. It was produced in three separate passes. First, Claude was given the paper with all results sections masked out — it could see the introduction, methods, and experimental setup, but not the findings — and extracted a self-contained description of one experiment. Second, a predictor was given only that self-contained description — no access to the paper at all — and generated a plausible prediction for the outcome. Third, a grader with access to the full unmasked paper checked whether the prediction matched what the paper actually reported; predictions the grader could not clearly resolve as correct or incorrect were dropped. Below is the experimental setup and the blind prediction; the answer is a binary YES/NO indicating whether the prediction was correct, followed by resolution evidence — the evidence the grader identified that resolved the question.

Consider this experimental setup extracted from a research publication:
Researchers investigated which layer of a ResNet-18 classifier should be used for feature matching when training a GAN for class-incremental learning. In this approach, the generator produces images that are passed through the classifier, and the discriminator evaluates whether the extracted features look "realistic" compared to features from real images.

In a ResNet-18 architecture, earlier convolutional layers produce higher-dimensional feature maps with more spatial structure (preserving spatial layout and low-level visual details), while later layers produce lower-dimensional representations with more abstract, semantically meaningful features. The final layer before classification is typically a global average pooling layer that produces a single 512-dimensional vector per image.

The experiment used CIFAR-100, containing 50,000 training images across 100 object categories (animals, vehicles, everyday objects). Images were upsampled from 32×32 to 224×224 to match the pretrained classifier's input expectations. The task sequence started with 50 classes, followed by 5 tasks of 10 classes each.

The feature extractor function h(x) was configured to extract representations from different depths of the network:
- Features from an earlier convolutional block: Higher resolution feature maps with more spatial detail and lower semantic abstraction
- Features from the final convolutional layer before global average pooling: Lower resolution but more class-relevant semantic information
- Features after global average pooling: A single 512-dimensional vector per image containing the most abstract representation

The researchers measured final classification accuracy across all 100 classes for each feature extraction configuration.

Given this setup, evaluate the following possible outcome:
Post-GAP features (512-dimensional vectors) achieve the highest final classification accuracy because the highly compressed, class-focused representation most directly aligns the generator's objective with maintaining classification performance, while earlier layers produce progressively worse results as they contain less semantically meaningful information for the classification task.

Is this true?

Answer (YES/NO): NO